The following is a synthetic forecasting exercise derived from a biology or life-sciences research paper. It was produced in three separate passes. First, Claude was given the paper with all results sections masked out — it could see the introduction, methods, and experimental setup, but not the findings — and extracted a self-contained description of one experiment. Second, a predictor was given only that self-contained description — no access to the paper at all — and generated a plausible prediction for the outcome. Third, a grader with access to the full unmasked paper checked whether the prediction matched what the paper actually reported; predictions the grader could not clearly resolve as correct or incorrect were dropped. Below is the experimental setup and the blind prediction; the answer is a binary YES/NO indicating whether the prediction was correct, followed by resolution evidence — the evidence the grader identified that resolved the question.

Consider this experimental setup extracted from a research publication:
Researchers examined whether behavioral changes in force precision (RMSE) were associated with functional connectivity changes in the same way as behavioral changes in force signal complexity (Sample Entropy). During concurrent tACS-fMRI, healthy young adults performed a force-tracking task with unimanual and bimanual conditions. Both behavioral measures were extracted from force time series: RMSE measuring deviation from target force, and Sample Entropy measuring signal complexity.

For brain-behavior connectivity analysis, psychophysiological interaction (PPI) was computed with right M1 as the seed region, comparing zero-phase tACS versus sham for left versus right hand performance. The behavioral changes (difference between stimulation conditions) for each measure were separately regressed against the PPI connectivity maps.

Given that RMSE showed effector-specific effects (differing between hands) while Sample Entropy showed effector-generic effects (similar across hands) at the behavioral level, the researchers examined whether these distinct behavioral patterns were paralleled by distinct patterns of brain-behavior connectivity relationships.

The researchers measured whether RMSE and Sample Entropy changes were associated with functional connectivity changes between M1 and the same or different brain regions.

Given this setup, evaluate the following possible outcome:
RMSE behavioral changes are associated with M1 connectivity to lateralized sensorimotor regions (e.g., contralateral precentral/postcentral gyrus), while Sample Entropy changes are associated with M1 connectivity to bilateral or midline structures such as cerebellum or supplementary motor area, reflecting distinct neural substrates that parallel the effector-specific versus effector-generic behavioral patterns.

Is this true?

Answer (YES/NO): NO